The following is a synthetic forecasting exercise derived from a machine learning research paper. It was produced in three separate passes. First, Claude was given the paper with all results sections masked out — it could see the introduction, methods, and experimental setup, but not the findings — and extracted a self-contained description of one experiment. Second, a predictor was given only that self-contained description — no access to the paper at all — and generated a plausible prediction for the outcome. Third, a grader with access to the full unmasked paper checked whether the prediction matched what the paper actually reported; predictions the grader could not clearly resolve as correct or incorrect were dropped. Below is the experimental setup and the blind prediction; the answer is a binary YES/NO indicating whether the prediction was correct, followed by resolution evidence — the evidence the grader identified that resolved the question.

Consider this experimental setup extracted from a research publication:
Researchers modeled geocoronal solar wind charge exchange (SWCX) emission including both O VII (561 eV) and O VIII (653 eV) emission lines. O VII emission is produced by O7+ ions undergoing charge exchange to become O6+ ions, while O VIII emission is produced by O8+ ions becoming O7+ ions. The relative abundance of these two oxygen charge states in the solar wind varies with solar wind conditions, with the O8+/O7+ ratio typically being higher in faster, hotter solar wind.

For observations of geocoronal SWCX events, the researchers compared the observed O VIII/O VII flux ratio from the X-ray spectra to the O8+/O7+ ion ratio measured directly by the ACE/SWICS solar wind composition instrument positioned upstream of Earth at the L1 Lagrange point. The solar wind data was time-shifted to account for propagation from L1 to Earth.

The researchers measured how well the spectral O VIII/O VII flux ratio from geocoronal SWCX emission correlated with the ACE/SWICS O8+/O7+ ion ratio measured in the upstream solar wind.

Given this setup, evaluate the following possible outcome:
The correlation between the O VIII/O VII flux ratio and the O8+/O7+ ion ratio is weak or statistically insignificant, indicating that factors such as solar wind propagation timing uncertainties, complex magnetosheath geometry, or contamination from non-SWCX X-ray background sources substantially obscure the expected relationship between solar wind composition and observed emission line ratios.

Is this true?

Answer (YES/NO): NO